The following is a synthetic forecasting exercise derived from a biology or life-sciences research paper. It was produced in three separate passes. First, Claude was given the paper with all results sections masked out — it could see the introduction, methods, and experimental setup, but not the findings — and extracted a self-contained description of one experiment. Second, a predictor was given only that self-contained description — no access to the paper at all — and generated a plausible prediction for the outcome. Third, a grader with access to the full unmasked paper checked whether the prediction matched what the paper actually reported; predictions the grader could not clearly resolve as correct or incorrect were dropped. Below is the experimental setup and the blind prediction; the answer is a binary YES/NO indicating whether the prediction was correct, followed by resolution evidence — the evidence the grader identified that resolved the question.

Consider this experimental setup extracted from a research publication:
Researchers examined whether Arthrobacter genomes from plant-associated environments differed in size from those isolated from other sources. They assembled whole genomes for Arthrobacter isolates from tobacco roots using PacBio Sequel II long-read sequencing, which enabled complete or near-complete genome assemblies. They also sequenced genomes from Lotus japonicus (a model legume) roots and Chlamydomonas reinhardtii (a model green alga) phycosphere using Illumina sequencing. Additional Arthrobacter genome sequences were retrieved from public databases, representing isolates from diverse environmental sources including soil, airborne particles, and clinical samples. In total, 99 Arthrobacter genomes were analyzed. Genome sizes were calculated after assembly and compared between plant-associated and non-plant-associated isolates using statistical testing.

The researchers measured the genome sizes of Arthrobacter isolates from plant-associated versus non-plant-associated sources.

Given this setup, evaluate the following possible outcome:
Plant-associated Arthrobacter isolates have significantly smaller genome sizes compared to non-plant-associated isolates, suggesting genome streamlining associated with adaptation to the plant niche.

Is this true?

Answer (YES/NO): NO